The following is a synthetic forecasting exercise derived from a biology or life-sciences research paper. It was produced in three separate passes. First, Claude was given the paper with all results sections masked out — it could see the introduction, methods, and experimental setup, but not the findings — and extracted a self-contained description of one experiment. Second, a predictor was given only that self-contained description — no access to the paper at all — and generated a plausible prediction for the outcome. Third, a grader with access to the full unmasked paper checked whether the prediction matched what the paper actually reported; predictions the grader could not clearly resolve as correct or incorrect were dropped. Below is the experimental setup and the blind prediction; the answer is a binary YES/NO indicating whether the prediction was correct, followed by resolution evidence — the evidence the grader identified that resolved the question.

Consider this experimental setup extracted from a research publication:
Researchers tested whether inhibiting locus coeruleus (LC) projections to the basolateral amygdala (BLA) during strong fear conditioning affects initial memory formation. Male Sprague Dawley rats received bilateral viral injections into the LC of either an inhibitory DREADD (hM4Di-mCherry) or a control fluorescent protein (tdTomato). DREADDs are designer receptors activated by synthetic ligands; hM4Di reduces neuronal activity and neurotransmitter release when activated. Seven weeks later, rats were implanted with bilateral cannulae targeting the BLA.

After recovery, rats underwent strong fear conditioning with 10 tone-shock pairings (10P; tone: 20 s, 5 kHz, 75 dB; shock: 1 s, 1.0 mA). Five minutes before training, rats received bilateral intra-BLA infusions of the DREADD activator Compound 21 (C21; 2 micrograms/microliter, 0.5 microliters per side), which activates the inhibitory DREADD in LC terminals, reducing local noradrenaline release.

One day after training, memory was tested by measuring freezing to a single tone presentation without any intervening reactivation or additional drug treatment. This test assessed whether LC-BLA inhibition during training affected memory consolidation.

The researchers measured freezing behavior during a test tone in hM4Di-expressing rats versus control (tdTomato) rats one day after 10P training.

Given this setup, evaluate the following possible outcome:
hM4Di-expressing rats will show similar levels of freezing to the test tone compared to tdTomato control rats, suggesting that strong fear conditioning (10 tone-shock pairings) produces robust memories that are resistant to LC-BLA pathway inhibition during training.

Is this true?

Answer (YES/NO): YES